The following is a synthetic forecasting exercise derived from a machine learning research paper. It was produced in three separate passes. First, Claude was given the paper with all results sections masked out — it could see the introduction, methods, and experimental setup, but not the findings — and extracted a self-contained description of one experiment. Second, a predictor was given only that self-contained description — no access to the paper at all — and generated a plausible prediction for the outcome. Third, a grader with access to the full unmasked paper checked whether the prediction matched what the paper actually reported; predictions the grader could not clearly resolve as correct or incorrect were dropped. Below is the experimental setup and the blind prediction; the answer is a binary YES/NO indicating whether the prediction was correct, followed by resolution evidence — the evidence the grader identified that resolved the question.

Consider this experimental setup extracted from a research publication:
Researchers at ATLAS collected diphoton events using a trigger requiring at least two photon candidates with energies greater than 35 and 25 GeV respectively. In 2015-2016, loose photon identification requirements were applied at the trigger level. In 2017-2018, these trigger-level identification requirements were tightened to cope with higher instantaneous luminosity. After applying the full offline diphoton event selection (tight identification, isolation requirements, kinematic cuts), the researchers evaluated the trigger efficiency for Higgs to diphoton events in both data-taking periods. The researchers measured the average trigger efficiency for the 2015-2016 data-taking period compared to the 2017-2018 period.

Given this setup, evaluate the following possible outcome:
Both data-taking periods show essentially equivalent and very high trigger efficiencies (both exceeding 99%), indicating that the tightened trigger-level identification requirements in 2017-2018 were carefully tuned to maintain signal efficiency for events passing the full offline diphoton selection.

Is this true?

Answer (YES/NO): NO